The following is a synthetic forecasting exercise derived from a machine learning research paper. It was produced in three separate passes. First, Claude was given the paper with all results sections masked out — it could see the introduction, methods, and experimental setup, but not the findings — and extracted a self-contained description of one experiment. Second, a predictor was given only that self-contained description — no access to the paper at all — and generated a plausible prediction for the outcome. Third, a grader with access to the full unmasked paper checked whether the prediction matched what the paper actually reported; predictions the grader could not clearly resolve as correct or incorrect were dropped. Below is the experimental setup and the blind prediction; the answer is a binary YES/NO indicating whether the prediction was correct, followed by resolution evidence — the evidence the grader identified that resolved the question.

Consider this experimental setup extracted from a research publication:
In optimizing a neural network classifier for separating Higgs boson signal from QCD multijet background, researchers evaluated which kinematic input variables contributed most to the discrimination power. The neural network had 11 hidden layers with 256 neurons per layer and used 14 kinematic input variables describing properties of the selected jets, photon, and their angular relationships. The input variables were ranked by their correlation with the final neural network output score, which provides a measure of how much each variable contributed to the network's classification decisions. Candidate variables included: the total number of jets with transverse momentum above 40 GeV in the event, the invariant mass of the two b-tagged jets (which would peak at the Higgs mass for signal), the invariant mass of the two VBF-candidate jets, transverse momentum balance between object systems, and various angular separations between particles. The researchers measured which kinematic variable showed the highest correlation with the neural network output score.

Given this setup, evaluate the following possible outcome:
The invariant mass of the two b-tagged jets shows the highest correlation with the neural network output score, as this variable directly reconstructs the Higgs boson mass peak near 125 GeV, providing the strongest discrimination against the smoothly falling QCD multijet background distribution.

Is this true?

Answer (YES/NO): NO